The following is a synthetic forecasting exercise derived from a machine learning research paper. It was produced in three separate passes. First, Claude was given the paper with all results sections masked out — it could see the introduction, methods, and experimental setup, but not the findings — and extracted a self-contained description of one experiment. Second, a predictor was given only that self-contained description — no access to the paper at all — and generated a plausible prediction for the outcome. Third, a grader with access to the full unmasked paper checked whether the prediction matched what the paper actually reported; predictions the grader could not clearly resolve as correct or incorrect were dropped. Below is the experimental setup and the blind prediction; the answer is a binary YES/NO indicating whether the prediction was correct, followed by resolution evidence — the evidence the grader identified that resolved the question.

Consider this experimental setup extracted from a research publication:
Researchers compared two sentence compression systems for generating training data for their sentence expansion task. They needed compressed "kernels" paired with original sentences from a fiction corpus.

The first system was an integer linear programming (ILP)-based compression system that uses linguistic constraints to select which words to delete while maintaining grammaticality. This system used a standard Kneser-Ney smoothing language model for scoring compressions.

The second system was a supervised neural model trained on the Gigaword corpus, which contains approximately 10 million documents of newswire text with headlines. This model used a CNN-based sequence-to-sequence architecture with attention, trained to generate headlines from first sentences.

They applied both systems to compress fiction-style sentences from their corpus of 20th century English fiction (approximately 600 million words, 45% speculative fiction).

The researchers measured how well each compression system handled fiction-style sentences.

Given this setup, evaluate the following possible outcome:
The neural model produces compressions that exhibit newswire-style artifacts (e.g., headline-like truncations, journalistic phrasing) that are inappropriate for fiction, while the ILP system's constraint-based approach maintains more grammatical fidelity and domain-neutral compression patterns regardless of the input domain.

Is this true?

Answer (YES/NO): NO